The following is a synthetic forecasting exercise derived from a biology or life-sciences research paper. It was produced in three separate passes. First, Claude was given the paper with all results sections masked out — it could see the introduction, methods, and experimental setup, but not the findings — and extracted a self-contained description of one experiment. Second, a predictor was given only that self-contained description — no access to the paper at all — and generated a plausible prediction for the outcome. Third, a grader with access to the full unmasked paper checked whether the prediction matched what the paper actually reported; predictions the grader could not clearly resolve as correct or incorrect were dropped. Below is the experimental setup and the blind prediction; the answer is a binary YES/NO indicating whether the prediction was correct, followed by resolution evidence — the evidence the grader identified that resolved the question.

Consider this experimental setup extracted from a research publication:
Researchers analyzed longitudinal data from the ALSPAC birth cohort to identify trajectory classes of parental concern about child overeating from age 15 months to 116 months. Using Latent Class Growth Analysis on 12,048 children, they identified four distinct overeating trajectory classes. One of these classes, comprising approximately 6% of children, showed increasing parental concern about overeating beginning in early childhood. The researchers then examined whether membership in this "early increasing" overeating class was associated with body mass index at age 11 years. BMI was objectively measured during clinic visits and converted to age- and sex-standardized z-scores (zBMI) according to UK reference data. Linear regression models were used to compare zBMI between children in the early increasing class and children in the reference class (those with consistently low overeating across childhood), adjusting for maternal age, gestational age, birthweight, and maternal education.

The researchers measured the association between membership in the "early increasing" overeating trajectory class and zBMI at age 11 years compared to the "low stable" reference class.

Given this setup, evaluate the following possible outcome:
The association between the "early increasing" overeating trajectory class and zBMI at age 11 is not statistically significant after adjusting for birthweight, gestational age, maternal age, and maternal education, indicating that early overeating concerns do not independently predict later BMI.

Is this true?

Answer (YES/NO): NO